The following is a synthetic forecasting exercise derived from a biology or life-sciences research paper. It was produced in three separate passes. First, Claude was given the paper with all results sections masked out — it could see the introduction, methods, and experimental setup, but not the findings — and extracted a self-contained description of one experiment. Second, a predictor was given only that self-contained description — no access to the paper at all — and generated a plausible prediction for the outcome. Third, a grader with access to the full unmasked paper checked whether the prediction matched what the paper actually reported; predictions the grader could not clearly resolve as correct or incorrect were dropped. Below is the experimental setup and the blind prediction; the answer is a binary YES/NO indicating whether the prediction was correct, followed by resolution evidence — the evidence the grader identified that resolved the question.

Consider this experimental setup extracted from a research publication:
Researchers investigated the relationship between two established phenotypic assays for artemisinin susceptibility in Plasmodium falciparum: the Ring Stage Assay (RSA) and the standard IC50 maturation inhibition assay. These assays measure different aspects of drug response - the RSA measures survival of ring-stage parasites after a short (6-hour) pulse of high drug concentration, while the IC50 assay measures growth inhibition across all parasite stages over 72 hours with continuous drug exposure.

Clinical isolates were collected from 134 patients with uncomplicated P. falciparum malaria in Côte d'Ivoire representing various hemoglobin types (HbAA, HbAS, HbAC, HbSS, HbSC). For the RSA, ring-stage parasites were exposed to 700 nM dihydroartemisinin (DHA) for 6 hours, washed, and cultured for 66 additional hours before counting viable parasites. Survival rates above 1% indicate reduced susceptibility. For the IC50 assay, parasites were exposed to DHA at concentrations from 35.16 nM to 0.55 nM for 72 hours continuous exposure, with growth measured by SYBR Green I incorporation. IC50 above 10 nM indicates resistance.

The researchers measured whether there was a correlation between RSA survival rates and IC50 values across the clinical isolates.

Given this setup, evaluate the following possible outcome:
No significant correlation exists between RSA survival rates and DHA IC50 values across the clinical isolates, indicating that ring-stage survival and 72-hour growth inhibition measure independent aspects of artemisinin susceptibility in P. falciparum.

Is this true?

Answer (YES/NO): YES